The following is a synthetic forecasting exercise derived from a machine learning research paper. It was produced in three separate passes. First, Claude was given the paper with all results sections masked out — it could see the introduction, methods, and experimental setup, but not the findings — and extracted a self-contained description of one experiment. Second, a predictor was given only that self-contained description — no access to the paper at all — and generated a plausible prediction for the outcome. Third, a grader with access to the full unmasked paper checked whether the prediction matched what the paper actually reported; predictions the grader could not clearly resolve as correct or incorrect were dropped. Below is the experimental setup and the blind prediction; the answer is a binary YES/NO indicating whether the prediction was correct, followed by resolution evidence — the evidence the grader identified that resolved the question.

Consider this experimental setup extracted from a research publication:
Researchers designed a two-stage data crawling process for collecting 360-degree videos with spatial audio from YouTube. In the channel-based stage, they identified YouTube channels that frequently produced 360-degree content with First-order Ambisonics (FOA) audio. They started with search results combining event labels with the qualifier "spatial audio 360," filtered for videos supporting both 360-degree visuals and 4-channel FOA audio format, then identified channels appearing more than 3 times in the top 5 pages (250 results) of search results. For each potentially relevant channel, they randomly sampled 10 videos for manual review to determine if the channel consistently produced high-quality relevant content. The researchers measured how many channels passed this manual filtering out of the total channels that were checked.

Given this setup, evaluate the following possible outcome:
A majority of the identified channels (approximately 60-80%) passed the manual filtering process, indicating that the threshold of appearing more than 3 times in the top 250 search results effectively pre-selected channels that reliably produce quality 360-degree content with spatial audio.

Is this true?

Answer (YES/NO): NO